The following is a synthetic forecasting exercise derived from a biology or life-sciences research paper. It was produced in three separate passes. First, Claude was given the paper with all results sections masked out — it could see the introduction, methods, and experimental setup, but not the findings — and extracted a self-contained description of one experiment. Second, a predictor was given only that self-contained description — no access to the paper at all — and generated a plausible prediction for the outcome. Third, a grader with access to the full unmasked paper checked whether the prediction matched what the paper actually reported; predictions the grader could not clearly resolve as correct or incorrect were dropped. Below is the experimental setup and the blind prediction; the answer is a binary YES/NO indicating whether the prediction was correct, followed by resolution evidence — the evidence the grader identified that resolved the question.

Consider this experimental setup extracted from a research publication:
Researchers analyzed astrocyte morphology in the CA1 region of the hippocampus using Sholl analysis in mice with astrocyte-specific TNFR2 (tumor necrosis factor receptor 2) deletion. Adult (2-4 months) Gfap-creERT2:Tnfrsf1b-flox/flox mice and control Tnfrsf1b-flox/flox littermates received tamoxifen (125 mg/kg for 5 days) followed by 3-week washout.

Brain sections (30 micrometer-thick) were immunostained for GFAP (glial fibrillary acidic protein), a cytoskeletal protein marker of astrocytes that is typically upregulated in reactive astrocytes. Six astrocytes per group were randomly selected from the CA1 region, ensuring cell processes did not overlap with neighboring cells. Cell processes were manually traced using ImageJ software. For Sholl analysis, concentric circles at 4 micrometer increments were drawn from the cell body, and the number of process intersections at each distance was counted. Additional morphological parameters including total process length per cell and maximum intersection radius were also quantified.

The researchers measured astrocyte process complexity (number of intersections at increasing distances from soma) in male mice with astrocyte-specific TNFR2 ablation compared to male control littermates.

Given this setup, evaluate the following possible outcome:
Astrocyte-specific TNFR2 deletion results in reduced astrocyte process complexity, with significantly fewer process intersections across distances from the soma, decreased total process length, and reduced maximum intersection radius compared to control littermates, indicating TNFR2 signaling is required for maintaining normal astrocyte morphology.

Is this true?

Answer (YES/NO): NO